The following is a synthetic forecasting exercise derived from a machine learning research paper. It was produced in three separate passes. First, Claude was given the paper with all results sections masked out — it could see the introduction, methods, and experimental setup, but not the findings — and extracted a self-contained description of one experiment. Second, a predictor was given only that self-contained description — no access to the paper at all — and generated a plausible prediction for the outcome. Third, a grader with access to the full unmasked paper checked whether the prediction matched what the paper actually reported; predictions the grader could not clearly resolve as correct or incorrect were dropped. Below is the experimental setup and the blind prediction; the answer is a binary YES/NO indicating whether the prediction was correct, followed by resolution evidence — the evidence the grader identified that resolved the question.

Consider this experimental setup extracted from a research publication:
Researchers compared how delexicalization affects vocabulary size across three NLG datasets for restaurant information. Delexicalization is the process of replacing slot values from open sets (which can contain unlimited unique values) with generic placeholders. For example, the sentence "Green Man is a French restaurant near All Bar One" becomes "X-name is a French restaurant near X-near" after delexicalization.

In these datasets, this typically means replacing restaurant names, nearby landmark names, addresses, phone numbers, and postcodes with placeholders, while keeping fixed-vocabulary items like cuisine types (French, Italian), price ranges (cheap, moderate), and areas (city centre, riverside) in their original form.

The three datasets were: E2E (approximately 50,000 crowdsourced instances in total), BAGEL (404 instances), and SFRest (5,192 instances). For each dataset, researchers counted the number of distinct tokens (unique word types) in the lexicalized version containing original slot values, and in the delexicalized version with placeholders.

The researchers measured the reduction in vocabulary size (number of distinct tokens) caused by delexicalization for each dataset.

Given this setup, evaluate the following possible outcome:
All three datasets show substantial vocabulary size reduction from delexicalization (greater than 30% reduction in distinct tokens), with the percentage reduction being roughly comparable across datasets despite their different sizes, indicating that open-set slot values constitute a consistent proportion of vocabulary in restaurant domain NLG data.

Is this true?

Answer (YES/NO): NO